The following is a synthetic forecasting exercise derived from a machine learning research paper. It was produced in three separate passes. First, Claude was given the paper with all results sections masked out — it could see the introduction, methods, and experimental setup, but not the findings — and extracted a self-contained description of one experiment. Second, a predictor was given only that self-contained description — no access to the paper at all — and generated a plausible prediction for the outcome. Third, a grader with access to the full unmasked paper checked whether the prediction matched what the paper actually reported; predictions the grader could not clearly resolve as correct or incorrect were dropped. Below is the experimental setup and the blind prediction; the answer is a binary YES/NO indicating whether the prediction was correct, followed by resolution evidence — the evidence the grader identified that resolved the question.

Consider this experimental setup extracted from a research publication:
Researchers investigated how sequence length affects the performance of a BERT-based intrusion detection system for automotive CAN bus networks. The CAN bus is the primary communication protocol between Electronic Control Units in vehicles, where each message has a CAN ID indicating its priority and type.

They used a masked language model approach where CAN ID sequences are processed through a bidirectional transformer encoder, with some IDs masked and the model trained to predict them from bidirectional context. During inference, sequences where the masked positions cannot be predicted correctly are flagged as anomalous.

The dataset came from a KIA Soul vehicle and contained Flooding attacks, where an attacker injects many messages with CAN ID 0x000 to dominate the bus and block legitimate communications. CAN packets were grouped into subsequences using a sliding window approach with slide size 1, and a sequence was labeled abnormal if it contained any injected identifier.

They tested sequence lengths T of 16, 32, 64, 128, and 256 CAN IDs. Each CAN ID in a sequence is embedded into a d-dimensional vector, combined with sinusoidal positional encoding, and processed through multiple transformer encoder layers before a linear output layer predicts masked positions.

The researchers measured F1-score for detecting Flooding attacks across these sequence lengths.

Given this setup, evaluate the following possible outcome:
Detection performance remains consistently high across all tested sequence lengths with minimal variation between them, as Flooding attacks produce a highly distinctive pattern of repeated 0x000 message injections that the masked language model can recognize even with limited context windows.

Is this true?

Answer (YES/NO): NO